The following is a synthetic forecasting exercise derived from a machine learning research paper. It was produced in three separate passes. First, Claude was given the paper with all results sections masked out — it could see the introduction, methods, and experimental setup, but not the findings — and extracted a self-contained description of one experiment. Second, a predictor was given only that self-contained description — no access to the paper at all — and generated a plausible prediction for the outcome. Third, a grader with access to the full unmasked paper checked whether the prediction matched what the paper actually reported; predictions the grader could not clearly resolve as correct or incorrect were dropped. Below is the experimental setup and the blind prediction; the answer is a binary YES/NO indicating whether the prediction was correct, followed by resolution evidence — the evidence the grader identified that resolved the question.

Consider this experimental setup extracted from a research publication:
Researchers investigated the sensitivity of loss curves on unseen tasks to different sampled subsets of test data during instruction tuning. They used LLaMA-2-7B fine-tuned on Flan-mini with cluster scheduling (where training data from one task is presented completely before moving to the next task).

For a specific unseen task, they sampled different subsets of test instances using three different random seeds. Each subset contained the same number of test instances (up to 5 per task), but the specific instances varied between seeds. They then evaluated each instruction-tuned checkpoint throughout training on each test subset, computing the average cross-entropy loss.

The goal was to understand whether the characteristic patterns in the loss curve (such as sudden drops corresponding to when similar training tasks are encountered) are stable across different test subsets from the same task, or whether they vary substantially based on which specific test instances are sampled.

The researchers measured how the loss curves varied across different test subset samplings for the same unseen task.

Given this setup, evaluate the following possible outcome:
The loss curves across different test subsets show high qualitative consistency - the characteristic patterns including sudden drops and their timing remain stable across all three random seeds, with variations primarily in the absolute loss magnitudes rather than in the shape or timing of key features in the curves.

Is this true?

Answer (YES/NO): NO